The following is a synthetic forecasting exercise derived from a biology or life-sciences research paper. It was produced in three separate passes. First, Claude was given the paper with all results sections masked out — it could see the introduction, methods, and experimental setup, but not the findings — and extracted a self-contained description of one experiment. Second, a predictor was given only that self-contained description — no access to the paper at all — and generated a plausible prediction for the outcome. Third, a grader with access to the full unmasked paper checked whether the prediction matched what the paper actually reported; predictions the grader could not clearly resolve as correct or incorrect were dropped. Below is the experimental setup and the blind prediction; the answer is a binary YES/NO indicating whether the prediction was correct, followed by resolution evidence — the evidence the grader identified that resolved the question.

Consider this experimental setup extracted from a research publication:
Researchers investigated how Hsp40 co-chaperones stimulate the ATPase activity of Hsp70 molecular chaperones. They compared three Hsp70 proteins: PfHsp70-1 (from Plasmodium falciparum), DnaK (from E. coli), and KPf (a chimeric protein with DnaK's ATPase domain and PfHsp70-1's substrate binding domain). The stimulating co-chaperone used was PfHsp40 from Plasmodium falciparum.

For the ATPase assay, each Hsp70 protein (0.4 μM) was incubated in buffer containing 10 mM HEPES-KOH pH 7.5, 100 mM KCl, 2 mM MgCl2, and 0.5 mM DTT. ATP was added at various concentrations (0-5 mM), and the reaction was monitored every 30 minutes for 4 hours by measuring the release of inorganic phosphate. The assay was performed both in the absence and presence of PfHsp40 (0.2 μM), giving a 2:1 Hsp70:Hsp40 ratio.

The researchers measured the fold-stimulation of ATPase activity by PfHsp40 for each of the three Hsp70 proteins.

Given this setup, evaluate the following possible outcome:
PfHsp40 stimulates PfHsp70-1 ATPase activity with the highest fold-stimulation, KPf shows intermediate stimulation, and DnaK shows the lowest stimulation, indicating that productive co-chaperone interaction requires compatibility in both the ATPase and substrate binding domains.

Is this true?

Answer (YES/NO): NO